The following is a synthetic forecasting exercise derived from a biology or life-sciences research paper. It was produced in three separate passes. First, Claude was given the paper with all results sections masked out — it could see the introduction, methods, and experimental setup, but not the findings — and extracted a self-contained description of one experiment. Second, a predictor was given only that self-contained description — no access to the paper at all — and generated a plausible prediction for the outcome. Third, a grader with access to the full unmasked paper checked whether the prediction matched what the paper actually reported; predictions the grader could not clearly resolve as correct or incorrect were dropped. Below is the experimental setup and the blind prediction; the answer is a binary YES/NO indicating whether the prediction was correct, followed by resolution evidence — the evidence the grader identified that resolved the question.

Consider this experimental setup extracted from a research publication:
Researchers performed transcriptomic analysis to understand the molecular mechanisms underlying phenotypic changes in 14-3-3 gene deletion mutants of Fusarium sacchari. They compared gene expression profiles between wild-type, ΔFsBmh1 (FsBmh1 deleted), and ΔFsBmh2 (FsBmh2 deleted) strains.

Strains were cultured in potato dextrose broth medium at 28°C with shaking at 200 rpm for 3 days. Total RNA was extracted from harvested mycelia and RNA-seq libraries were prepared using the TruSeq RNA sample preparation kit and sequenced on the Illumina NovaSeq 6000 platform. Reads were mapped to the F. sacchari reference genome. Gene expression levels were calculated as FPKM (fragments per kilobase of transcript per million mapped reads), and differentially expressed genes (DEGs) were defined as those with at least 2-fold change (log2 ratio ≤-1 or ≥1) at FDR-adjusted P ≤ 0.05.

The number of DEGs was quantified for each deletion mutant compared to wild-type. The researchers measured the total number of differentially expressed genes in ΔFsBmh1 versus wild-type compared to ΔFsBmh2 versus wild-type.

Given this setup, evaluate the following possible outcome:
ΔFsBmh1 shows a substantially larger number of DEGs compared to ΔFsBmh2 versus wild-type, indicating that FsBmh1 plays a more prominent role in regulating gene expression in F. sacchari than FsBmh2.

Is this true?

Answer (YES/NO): NO